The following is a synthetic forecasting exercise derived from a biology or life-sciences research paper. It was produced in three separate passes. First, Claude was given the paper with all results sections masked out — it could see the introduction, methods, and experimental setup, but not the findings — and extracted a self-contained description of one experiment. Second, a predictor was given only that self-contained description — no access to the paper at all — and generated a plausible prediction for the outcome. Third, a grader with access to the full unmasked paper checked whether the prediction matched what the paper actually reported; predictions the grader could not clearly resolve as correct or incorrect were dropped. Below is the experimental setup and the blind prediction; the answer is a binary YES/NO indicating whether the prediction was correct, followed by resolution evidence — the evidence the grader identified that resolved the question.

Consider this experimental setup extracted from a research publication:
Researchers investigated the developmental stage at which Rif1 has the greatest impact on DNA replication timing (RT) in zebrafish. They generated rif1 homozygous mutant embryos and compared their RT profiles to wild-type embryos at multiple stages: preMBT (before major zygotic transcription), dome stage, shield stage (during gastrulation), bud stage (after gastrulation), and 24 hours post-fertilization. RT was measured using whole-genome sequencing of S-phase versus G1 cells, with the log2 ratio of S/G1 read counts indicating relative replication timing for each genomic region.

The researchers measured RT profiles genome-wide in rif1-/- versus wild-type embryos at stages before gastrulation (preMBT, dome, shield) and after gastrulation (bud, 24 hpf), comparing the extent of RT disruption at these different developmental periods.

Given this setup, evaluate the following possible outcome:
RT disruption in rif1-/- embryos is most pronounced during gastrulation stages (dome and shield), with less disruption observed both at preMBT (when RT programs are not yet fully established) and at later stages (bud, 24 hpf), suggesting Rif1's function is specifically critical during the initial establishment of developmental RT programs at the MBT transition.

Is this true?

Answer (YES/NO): NO